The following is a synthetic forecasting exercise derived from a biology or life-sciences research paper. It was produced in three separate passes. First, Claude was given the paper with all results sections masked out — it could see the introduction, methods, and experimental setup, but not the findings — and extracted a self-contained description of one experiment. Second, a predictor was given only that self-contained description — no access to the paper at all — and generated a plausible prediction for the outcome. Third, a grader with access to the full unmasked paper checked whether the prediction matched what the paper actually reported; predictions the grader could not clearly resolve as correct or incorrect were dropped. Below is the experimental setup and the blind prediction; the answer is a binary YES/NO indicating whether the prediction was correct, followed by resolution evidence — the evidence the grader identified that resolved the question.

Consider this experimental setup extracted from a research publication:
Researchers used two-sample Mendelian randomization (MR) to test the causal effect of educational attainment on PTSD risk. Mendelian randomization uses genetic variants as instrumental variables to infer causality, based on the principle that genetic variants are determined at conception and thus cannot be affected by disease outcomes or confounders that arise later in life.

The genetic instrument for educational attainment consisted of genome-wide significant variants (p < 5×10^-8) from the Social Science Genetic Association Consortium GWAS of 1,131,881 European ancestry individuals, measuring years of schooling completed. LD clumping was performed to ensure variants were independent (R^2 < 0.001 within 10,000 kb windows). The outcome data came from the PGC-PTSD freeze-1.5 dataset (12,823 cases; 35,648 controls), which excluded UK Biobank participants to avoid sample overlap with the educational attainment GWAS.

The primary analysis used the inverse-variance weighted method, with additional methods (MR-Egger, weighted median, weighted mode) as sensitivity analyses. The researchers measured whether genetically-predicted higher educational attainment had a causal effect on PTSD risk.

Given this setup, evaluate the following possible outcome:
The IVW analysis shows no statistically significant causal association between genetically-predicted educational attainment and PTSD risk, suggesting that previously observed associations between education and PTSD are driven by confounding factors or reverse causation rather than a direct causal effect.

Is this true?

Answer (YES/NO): NO